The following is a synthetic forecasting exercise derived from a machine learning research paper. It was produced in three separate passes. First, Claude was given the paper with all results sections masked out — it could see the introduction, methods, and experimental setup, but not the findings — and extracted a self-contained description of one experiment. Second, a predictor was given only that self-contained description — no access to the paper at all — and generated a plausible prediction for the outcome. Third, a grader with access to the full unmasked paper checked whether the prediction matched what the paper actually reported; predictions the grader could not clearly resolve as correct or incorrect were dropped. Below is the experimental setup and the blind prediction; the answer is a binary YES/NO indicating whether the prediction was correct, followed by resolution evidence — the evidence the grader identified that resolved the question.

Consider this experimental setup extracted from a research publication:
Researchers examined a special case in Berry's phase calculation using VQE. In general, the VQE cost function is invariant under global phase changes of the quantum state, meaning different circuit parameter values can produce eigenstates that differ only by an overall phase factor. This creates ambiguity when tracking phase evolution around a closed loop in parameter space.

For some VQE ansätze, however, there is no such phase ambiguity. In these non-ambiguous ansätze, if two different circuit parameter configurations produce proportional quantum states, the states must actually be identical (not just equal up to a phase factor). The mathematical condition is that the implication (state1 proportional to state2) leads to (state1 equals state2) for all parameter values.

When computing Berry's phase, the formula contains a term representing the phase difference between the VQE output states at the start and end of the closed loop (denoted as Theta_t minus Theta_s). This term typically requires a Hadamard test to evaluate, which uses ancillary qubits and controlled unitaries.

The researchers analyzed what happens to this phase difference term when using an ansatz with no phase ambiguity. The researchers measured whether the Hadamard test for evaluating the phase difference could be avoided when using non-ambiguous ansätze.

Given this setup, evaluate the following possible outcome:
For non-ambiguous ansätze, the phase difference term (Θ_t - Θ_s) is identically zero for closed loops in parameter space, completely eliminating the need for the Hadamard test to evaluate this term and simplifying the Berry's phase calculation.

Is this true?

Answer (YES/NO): YES